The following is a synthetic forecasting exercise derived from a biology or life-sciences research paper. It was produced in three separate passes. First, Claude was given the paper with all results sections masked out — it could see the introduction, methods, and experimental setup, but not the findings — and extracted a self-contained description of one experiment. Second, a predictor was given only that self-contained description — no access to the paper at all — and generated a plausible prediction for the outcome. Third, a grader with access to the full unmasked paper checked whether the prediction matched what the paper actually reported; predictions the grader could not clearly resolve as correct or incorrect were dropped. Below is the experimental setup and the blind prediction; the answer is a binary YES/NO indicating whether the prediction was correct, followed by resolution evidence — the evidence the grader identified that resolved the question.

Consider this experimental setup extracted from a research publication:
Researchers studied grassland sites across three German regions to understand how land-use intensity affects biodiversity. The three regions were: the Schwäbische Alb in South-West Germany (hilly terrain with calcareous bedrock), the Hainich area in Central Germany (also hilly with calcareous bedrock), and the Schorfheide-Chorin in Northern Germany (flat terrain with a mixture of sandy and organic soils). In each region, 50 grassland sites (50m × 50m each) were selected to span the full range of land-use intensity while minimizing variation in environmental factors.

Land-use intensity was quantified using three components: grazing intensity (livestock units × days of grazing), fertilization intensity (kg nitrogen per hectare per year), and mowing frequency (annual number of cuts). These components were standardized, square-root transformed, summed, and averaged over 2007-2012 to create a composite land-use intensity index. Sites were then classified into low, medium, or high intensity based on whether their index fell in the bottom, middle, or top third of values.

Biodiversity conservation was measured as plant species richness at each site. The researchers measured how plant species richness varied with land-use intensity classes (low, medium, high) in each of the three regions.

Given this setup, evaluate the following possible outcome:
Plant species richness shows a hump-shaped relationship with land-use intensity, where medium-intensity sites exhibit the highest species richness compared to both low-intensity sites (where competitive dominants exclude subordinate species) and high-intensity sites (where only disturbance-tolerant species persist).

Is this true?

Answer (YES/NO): NO